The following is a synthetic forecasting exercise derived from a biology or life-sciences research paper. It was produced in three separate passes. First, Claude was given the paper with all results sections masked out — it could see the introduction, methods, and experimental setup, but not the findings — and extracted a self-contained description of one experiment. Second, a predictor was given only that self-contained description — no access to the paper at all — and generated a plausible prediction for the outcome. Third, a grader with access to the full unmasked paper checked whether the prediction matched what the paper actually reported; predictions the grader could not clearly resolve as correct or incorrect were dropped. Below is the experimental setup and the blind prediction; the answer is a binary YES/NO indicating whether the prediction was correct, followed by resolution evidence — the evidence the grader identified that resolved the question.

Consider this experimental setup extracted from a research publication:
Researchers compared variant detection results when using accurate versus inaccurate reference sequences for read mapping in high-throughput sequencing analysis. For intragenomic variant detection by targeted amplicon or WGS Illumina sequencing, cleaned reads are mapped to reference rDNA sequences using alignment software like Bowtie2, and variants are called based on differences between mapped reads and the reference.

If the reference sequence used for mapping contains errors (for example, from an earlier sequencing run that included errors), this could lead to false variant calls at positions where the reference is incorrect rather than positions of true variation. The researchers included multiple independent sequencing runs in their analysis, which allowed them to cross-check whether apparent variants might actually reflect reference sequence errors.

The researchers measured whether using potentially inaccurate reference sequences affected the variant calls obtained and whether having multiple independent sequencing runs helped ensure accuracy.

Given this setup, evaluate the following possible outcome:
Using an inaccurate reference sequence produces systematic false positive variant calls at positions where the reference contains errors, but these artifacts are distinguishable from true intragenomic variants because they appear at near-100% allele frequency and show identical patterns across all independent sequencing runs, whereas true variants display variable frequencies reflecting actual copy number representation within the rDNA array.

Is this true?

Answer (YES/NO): NO